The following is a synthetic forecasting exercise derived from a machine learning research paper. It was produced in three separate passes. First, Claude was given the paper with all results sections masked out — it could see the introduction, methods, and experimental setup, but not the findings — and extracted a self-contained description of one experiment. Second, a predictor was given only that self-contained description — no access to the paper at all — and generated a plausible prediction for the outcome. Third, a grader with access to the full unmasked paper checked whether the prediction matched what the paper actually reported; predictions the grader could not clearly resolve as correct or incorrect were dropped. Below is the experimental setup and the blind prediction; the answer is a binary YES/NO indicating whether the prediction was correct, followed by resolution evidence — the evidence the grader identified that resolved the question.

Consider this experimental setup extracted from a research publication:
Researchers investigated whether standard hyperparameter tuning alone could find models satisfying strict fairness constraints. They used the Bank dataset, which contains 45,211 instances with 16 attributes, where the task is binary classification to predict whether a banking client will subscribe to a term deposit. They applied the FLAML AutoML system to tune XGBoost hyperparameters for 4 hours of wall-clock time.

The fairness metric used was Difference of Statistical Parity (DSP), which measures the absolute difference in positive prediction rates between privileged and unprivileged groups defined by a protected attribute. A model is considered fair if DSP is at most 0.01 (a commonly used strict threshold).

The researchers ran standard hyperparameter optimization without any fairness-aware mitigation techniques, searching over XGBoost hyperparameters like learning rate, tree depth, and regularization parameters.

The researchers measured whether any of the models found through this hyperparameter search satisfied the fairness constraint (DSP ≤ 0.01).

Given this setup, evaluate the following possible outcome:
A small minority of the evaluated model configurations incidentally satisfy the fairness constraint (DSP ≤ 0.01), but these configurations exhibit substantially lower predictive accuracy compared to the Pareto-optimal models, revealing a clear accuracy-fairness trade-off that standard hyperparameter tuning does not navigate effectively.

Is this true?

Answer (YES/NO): NO